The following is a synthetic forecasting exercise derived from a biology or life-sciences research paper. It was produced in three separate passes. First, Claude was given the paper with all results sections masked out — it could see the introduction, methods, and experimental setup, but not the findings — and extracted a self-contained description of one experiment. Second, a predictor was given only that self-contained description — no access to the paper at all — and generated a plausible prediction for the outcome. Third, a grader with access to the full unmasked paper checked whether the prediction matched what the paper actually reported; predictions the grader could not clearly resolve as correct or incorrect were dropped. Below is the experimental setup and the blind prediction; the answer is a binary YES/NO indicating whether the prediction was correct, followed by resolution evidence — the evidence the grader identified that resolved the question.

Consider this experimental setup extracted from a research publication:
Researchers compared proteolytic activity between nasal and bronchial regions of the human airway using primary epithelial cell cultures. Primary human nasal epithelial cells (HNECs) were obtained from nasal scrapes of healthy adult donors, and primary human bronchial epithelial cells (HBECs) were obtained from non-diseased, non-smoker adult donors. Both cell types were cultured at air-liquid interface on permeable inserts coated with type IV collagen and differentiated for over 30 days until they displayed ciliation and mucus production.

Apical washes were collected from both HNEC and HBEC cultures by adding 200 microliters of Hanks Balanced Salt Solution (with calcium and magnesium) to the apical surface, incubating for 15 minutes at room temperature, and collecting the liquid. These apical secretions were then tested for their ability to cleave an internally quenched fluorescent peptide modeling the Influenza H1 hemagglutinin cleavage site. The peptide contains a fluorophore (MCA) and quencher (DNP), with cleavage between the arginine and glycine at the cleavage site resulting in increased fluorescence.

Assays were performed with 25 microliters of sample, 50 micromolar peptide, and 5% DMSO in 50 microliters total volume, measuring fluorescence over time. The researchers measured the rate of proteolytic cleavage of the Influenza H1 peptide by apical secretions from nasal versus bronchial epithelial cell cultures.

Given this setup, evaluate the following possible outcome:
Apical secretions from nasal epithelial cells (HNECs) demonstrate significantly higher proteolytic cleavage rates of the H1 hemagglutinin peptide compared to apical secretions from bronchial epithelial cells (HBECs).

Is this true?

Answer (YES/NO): NO